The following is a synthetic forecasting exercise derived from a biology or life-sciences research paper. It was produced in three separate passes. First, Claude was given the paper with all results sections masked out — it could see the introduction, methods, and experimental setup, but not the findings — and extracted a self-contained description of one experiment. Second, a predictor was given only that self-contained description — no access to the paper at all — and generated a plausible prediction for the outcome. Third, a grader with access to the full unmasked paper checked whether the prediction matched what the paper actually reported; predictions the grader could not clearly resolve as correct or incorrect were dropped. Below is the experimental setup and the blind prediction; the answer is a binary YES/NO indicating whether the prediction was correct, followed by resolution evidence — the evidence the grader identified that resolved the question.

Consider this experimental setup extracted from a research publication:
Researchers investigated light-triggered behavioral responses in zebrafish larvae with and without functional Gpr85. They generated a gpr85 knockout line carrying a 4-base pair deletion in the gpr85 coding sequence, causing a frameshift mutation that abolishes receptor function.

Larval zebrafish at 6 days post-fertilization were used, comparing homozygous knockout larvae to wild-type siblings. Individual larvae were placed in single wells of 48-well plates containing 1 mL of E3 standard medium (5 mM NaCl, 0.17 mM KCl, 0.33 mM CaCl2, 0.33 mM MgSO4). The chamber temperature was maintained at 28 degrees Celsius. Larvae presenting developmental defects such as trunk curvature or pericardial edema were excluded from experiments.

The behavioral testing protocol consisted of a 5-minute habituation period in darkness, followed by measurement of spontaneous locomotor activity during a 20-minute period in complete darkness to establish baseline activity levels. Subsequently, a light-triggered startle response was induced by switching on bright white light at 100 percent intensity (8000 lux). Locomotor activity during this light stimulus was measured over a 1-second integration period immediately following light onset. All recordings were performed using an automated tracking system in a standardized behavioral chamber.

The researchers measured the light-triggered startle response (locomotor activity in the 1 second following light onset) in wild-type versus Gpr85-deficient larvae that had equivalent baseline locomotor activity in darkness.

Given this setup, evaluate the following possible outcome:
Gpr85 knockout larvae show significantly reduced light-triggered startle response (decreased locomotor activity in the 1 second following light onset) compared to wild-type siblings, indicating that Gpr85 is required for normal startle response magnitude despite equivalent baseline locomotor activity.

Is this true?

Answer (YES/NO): NO